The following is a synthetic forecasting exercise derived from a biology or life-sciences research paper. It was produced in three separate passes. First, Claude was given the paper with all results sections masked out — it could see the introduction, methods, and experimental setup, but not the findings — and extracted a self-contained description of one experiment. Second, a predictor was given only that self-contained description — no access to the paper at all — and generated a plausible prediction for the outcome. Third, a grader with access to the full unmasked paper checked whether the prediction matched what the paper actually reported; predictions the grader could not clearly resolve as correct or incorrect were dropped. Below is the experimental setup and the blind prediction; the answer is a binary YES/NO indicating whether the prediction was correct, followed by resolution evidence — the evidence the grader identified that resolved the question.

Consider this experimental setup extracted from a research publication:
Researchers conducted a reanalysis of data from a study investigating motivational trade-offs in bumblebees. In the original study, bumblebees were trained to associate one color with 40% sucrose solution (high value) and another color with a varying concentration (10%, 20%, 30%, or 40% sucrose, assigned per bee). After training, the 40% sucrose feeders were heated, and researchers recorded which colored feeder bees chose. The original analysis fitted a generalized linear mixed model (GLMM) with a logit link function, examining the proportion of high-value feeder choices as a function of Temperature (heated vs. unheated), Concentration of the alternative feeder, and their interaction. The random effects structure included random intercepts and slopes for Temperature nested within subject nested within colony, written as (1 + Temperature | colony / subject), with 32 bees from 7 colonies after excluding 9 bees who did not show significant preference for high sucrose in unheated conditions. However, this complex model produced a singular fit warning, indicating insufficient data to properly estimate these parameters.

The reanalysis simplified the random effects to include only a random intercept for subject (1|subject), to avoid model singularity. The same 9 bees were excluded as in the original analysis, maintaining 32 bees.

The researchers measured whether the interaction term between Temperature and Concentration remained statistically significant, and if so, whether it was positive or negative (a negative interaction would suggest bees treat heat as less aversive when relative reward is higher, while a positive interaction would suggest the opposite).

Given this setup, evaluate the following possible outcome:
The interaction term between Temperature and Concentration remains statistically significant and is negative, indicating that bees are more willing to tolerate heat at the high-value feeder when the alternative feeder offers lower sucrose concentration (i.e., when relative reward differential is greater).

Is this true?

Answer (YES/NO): NO